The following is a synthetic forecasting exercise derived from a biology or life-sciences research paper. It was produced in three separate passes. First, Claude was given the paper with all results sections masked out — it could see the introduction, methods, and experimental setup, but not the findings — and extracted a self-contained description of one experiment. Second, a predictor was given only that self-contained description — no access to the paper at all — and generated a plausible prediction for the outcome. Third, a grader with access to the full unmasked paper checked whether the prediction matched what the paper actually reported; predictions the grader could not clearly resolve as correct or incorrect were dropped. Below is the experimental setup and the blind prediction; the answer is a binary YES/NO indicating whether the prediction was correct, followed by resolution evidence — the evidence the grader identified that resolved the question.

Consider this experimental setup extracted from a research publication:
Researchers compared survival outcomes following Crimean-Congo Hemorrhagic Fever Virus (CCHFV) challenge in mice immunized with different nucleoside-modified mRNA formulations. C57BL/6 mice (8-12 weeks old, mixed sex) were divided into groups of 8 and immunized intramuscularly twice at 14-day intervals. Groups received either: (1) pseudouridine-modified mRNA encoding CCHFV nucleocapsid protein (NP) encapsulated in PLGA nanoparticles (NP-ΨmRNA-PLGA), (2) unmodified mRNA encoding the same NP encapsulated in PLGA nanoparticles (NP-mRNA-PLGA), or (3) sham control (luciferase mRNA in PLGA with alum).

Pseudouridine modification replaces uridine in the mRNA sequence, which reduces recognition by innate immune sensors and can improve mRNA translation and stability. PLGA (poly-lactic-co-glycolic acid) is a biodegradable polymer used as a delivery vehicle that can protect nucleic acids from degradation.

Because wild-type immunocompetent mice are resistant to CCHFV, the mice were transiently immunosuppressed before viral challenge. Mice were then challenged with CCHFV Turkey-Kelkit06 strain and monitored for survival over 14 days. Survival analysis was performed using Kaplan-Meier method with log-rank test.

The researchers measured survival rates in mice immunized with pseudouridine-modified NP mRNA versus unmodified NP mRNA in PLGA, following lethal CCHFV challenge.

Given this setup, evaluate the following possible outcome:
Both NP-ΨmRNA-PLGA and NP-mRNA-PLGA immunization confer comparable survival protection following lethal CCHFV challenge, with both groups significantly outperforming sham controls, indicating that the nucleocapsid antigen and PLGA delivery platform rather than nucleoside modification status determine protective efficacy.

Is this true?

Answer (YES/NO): NO